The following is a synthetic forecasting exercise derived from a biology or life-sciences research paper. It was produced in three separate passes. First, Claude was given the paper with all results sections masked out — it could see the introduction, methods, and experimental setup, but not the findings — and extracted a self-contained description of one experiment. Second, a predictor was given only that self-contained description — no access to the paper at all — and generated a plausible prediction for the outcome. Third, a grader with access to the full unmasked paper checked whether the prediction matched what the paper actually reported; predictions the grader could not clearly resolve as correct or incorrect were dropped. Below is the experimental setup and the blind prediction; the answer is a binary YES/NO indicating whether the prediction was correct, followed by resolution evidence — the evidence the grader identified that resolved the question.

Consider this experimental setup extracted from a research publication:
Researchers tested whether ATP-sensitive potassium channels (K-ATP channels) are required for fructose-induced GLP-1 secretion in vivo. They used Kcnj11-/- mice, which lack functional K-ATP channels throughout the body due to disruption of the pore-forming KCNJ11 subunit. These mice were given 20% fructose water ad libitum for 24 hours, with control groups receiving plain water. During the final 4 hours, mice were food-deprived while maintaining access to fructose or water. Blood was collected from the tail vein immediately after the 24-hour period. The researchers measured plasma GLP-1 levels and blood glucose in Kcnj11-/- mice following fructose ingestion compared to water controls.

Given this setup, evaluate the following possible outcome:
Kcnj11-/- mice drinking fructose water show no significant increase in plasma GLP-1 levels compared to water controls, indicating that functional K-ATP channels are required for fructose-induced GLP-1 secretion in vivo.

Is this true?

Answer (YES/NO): YES